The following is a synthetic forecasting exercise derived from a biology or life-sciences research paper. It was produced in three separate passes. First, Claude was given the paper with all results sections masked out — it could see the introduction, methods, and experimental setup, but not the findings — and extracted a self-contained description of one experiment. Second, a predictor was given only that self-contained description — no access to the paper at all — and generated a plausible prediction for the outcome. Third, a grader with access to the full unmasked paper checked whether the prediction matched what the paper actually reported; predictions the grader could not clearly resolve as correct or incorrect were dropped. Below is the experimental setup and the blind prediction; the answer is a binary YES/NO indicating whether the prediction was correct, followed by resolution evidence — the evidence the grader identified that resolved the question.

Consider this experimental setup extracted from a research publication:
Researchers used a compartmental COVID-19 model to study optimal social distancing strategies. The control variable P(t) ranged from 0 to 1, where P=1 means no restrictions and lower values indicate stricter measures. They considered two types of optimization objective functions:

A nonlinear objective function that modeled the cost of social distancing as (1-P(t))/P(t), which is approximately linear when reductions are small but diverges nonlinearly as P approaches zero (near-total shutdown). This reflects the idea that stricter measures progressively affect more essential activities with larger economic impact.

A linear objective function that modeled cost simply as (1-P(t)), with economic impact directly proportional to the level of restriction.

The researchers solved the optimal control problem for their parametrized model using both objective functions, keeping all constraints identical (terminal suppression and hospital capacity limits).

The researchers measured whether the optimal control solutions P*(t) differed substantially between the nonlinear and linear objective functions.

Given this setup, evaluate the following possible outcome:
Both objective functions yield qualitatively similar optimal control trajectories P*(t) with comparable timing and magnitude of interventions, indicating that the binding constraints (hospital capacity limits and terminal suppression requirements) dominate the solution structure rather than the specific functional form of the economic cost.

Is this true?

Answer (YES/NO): YES